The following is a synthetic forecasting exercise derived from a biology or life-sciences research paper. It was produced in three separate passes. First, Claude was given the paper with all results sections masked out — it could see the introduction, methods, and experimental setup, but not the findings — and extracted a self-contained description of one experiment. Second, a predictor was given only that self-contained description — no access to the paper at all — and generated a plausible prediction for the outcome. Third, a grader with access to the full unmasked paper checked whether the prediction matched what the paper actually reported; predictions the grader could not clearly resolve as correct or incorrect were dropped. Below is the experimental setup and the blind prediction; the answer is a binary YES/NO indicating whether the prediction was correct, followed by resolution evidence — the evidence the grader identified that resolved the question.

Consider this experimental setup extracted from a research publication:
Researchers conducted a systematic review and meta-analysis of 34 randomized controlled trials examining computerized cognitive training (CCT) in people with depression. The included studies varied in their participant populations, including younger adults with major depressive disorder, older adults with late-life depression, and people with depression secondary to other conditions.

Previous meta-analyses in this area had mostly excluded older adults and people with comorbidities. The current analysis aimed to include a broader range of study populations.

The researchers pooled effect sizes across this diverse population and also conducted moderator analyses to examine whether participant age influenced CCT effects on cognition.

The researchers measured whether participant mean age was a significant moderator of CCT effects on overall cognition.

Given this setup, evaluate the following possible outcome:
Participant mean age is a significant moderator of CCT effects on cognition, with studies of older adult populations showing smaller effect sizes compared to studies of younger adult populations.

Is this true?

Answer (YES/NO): NO